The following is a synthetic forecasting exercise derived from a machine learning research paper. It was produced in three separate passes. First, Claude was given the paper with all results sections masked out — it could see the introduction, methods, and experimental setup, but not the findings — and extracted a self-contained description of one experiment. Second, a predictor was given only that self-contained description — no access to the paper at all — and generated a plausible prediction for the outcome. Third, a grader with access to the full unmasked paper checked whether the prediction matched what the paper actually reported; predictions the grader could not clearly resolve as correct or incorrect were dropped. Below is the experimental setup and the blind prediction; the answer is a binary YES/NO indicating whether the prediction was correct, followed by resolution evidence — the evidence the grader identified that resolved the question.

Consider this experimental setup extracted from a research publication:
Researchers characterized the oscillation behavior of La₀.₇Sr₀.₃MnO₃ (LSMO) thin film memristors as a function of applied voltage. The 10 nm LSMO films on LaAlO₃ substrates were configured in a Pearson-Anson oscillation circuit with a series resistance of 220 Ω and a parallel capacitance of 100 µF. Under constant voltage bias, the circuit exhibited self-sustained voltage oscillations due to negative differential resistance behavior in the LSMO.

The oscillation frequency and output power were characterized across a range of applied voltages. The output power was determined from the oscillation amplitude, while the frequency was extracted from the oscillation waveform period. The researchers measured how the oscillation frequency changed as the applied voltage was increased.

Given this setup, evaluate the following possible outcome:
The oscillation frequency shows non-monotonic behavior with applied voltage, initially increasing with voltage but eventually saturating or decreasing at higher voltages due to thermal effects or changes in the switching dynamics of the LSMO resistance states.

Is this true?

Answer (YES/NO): NO